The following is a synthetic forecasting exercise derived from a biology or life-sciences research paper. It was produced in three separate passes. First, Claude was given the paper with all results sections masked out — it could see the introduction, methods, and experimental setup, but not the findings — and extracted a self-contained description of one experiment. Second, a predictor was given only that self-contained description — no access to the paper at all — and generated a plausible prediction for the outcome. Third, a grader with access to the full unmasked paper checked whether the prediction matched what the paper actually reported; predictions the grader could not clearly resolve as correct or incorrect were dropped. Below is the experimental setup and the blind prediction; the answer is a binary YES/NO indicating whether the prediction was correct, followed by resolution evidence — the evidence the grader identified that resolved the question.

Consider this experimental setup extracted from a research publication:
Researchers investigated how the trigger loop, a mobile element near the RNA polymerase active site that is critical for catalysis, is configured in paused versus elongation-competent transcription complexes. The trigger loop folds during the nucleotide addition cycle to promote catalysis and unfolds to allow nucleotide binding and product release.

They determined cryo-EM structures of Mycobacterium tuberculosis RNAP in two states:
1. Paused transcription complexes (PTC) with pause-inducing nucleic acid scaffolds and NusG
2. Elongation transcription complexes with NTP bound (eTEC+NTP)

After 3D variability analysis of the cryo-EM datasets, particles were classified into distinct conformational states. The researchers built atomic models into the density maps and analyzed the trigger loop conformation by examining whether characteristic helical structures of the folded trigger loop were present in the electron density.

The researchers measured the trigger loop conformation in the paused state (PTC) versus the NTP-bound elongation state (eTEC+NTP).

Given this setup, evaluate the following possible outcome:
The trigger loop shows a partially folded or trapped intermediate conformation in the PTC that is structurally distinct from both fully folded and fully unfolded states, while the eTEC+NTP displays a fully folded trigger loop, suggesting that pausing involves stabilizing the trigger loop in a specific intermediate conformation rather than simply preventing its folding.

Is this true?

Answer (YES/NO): NO